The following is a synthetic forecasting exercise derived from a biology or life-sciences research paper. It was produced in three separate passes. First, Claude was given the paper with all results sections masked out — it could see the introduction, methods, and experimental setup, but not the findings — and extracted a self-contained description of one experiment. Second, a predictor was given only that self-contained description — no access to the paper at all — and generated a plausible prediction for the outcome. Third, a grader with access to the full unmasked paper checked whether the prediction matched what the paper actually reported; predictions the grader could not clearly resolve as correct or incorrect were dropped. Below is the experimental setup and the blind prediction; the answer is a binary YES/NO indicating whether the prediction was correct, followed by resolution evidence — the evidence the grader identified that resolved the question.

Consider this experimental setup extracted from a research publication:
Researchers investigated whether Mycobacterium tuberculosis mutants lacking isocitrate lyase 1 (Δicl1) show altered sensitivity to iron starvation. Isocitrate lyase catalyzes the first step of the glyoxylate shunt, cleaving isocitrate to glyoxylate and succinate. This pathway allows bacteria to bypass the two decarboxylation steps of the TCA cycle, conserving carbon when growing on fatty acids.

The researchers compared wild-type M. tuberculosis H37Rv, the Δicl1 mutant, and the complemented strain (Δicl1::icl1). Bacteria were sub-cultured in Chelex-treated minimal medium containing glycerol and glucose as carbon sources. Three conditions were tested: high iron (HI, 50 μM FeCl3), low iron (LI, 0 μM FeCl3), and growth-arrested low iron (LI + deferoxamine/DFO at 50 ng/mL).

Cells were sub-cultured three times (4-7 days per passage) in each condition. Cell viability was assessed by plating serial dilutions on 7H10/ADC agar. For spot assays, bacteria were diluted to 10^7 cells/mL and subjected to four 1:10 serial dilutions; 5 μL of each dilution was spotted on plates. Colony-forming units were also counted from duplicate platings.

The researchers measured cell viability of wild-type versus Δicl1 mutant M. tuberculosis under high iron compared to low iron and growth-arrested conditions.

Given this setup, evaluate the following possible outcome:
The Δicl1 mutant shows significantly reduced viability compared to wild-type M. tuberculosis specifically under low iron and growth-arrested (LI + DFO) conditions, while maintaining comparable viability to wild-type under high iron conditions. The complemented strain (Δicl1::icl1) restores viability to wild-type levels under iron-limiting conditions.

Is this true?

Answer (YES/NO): NO